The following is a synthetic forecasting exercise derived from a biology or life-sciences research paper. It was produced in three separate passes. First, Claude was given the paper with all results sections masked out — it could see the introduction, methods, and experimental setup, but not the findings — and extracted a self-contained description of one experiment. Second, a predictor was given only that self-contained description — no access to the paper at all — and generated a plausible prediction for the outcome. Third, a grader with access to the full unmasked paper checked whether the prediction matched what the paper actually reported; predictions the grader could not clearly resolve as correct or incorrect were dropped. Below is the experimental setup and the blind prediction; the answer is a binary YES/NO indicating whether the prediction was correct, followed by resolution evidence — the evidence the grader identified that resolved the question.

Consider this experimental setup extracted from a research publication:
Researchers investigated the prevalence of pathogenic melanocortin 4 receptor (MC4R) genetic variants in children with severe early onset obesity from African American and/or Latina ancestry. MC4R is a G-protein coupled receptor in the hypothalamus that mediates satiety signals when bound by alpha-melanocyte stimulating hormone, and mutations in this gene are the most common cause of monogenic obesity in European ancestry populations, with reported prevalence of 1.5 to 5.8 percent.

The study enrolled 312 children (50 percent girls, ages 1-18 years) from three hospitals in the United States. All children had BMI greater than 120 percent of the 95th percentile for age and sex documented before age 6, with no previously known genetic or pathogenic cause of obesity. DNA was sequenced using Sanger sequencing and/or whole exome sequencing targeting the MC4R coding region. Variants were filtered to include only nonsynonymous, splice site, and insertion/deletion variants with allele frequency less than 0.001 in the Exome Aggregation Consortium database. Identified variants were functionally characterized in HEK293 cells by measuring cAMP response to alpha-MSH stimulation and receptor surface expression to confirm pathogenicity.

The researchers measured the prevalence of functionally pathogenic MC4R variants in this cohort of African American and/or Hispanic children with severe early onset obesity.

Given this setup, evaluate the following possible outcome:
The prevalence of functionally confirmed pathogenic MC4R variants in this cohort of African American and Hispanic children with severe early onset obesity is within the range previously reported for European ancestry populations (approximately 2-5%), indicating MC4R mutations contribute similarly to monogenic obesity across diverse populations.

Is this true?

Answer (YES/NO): YES